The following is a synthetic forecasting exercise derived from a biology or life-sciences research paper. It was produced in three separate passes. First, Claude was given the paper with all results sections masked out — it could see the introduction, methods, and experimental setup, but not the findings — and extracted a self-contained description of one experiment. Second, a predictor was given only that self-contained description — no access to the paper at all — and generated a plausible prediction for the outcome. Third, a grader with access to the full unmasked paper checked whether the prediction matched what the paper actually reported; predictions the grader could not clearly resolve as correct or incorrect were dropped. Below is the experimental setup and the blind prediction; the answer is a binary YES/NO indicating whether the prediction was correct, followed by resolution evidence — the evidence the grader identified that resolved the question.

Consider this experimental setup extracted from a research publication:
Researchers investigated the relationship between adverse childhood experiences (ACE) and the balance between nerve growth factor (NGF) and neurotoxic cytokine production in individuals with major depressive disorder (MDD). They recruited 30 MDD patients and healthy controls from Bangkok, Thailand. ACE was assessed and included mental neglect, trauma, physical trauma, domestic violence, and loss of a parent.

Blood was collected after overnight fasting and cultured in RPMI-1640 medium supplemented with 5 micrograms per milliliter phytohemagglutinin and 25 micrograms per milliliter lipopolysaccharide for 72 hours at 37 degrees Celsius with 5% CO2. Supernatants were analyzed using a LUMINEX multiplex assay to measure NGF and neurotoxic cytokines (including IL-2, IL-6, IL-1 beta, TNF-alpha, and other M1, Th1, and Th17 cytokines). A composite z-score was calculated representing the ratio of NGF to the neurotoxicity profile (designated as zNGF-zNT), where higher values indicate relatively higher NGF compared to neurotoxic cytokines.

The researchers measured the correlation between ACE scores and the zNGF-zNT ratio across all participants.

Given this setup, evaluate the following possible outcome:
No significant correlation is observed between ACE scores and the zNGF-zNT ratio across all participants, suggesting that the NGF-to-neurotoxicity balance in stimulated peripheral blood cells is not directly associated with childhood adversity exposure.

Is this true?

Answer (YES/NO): NO